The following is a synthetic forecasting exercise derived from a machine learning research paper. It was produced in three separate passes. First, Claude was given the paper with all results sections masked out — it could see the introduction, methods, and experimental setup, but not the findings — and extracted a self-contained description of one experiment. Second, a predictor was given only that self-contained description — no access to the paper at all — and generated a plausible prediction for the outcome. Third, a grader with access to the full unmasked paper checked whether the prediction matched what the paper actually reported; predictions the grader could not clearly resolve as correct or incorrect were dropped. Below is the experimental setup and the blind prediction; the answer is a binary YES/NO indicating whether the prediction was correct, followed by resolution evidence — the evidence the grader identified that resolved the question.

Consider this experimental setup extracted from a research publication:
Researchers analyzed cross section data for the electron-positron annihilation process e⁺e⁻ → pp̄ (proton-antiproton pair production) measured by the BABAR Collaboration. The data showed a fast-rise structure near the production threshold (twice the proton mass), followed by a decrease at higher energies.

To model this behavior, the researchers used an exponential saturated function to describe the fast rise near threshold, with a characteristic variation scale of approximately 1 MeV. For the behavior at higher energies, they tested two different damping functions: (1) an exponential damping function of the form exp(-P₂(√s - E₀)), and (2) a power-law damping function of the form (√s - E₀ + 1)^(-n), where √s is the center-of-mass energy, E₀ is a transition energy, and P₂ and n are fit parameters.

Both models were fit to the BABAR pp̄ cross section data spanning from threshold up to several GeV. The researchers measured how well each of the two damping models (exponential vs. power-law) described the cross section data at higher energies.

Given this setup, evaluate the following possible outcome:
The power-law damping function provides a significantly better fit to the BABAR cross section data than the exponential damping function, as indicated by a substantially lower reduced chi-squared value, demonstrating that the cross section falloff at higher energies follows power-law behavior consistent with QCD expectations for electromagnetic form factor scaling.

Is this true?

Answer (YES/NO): NO